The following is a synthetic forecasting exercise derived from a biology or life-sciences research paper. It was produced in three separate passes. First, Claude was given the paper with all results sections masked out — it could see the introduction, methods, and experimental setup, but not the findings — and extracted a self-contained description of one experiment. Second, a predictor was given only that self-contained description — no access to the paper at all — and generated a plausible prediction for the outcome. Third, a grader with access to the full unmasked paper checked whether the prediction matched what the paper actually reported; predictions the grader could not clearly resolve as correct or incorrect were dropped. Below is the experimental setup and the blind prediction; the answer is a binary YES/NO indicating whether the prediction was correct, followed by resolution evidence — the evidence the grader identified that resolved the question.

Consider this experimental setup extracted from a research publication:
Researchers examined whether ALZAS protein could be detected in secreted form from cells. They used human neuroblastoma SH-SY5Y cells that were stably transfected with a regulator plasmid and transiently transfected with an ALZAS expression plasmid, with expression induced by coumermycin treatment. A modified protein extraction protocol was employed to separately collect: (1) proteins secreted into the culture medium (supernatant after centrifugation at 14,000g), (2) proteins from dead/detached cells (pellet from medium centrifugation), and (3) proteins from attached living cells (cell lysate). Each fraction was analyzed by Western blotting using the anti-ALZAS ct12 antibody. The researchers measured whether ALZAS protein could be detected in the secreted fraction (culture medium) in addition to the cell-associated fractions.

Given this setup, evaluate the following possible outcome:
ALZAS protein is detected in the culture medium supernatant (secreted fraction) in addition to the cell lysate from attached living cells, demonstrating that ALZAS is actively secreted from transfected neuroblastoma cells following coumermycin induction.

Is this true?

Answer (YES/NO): YES